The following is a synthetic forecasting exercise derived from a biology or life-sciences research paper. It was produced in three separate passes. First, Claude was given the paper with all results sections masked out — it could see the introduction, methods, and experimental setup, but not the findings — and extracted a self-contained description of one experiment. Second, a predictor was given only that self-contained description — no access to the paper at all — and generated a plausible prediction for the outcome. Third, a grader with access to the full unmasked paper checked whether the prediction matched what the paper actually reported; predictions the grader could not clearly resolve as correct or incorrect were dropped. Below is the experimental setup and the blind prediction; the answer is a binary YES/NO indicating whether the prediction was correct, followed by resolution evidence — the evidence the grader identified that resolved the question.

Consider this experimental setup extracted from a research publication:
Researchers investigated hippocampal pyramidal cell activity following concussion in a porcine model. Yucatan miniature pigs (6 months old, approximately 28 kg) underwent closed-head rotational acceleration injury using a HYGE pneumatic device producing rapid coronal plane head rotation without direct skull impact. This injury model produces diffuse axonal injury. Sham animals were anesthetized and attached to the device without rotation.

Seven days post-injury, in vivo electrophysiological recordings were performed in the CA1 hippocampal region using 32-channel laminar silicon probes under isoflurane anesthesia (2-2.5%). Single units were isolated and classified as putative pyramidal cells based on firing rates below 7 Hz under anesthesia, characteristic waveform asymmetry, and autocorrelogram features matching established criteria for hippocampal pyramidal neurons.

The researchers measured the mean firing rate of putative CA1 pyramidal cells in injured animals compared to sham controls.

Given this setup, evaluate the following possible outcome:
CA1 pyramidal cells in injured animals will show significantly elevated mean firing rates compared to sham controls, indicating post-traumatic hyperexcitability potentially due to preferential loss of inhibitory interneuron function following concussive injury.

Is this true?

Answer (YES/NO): NO